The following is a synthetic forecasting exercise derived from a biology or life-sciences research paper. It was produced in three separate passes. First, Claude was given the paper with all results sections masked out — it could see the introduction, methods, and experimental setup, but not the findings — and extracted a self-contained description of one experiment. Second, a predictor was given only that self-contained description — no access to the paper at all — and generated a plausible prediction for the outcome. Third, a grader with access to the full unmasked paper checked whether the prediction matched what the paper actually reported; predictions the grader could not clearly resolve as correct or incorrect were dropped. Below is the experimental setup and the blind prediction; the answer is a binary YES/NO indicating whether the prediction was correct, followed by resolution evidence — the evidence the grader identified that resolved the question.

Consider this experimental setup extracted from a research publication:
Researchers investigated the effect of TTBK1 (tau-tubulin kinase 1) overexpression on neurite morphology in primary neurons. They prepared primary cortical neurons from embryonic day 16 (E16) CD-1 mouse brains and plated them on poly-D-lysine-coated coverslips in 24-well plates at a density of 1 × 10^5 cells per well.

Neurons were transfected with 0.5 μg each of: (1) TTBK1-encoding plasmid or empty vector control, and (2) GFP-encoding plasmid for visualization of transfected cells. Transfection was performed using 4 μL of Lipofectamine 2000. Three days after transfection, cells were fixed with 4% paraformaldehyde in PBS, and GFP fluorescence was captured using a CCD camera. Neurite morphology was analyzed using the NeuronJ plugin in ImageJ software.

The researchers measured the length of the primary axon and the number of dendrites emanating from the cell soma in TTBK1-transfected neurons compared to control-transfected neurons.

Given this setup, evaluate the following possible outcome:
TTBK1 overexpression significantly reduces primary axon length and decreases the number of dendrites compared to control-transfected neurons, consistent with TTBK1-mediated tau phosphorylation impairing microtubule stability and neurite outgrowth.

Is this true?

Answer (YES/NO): YES